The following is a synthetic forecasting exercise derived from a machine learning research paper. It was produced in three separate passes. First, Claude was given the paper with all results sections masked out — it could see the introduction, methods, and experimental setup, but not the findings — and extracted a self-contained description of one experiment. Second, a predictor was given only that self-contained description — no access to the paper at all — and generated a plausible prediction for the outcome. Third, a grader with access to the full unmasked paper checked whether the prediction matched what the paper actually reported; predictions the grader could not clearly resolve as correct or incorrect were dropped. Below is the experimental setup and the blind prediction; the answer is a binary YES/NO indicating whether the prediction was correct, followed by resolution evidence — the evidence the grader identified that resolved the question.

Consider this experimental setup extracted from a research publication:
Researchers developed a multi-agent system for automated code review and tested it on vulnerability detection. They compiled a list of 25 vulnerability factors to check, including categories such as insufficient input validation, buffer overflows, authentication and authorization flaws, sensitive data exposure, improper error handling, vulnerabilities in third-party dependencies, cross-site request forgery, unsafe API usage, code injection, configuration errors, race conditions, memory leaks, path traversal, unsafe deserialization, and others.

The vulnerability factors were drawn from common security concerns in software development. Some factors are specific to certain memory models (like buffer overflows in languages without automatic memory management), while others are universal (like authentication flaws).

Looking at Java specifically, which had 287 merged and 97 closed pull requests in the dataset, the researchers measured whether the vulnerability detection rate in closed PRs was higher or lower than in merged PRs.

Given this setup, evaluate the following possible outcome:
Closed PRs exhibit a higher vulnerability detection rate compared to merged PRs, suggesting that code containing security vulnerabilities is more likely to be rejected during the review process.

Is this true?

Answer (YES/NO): YES